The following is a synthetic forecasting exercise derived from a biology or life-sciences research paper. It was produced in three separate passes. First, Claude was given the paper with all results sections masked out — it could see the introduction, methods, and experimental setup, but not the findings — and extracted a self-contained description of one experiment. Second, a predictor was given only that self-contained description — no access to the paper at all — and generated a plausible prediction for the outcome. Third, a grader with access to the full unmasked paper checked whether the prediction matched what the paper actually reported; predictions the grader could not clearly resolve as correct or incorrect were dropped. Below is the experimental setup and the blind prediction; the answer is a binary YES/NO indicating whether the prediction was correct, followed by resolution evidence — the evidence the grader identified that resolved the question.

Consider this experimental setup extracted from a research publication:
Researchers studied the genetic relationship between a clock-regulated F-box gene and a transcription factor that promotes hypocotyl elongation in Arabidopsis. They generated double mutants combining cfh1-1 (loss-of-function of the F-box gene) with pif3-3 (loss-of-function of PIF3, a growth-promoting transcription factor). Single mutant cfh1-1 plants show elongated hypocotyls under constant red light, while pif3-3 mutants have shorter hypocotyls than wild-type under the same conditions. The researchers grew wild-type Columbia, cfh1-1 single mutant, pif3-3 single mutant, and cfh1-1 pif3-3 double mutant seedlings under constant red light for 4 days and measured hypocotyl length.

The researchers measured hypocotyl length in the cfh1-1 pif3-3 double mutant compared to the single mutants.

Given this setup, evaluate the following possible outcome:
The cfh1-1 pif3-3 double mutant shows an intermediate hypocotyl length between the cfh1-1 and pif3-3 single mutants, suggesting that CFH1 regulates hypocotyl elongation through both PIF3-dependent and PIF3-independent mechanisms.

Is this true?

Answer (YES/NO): NO